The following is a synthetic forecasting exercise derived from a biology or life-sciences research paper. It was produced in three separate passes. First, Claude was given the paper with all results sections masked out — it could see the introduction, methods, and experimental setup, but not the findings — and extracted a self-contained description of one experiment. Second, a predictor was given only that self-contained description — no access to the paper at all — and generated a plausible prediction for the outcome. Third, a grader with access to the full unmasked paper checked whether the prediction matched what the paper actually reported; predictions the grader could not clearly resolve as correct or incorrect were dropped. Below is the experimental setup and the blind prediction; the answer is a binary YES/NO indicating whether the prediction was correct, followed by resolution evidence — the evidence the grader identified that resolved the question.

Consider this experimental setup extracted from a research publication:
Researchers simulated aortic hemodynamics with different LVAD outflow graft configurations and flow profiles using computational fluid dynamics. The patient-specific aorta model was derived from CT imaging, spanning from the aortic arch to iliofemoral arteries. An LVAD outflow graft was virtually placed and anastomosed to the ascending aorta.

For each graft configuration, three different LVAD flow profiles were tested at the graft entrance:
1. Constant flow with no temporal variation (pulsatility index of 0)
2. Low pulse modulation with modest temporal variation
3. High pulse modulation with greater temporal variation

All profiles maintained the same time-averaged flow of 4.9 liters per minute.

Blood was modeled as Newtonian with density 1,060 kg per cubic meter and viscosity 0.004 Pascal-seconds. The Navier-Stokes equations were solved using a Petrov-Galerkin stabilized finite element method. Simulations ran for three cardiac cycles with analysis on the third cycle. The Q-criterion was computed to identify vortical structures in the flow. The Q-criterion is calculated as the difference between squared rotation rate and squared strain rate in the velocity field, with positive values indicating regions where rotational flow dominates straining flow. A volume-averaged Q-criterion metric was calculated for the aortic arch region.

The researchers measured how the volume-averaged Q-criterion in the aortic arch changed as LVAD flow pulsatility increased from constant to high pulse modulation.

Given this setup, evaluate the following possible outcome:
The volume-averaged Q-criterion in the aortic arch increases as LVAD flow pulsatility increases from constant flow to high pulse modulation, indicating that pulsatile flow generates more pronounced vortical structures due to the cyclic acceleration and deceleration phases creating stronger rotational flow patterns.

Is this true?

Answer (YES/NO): YES